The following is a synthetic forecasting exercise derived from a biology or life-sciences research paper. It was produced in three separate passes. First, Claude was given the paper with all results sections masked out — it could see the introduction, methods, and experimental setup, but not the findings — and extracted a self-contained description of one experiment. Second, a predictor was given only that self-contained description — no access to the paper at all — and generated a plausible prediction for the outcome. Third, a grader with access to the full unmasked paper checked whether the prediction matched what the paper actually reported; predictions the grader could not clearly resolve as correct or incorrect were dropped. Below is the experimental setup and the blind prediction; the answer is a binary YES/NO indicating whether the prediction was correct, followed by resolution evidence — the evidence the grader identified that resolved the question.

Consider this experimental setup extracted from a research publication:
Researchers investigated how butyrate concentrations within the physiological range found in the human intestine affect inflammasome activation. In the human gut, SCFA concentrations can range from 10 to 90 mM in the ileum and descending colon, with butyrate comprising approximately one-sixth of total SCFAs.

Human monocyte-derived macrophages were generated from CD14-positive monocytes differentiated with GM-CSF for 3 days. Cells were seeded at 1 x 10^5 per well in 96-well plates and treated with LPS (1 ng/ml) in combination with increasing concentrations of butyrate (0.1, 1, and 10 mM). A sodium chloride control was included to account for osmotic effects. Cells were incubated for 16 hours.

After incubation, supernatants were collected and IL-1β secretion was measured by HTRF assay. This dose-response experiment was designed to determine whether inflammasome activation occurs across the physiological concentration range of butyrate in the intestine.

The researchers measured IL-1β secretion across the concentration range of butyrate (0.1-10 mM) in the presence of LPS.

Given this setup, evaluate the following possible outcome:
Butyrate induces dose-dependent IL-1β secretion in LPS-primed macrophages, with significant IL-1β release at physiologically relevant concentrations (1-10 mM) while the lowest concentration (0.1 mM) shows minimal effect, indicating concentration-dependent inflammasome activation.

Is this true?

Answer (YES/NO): YES